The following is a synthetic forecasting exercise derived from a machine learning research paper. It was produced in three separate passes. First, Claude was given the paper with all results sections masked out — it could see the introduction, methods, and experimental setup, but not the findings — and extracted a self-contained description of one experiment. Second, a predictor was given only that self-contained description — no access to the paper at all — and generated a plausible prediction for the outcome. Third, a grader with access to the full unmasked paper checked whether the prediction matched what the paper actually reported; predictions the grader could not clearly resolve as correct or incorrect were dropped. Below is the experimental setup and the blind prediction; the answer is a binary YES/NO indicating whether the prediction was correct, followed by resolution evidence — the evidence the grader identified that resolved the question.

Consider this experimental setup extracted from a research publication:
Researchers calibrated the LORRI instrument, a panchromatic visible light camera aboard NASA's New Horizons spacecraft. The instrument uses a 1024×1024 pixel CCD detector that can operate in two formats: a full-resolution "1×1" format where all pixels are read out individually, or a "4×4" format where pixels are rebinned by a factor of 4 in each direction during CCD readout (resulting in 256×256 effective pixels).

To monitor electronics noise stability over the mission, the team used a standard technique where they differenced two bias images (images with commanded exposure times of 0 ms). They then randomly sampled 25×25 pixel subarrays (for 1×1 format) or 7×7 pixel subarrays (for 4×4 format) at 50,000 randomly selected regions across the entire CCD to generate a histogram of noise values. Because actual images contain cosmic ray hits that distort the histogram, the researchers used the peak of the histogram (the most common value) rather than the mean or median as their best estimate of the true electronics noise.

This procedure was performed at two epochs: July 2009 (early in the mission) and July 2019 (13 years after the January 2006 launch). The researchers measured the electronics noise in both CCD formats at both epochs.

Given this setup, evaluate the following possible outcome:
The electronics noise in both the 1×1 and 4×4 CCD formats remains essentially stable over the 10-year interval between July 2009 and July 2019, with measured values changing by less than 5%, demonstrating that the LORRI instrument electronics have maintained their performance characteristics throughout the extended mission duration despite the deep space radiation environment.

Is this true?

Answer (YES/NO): YES